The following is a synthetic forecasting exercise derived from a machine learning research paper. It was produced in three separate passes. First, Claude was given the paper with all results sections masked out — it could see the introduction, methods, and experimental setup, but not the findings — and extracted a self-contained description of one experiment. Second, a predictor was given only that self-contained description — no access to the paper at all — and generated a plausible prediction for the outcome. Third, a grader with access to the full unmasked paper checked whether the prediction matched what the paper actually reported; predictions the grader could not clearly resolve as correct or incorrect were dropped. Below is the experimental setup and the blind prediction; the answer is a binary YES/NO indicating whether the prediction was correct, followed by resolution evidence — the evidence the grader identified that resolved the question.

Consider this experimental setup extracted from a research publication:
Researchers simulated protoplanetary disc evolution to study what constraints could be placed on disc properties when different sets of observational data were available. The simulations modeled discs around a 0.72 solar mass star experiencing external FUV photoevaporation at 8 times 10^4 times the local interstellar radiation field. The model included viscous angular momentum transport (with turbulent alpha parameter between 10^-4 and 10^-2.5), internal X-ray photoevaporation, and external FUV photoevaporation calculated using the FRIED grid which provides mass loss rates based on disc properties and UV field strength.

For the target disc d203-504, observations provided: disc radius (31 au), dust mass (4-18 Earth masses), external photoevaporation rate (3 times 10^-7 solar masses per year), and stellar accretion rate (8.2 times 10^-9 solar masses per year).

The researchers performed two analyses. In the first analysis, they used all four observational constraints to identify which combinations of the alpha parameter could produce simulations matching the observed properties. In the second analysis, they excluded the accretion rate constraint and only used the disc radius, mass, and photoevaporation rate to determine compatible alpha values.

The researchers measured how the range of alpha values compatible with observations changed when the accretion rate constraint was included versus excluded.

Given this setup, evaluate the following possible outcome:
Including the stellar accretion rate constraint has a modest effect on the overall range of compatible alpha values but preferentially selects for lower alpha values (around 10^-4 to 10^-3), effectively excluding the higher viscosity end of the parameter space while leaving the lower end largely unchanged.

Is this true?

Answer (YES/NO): NO